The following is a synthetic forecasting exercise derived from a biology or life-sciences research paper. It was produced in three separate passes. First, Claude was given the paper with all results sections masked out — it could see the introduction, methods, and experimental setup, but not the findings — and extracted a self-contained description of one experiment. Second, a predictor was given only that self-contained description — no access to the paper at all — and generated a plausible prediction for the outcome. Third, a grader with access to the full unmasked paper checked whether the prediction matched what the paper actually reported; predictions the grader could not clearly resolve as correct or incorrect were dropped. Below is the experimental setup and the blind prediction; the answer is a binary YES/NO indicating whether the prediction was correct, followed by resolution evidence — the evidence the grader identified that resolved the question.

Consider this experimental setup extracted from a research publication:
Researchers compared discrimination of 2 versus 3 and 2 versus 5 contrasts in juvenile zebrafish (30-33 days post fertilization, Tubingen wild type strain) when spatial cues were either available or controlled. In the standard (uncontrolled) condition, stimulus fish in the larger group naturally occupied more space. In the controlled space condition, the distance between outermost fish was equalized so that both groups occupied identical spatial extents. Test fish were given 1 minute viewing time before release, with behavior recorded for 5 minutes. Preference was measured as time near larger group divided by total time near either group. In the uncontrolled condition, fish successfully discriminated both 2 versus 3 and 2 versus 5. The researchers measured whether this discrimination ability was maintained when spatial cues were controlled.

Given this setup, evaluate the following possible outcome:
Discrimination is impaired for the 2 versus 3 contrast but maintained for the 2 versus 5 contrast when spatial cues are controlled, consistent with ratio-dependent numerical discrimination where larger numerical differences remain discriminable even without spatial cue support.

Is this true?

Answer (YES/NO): NO